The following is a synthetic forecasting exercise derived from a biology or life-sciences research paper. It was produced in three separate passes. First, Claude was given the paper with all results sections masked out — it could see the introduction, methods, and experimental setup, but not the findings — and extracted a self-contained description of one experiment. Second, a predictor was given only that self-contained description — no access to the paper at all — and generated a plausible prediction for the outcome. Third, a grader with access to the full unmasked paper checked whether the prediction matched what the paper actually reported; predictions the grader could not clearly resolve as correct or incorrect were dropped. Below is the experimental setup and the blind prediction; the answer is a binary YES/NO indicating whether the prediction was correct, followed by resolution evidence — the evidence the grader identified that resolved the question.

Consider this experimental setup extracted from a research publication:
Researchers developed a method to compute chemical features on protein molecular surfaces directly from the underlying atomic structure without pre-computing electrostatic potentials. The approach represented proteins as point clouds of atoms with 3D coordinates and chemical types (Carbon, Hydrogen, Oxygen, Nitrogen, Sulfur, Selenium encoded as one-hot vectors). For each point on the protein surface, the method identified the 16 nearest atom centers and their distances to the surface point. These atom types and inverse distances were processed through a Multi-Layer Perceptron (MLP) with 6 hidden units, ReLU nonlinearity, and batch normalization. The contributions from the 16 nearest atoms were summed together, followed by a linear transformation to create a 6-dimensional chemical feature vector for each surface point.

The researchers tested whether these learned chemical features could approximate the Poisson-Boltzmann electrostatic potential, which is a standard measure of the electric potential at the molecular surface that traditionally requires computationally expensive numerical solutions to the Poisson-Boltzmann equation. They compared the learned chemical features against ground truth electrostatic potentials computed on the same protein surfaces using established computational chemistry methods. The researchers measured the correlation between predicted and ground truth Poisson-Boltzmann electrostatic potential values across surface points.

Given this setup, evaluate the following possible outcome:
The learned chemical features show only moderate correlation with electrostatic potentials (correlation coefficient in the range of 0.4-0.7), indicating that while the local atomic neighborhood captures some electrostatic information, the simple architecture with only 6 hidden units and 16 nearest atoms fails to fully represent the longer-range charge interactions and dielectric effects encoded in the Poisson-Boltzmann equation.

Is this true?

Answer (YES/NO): NO